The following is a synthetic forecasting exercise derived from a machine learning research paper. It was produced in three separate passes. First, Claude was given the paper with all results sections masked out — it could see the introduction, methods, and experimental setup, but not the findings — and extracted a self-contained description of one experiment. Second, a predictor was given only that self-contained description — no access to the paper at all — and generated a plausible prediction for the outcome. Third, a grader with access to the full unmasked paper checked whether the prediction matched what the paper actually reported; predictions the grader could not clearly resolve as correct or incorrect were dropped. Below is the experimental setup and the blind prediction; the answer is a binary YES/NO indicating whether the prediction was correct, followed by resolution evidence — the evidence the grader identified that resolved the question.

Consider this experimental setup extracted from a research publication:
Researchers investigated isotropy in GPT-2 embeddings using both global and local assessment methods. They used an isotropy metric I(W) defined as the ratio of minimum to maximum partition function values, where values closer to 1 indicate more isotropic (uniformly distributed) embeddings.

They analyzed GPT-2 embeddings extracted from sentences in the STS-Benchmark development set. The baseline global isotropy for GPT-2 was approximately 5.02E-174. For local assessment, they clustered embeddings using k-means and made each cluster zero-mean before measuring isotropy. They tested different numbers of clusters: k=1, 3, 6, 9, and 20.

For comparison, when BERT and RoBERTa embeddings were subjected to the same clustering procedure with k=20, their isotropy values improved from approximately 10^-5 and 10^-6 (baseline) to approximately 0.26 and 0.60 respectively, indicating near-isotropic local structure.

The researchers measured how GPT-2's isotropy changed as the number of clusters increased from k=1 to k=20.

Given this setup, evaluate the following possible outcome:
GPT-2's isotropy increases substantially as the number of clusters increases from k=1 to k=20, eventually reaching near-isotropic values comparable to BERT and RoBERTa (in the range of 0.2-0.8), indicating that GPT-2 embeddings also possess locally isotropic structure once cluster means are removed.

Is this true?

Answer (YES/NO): NO